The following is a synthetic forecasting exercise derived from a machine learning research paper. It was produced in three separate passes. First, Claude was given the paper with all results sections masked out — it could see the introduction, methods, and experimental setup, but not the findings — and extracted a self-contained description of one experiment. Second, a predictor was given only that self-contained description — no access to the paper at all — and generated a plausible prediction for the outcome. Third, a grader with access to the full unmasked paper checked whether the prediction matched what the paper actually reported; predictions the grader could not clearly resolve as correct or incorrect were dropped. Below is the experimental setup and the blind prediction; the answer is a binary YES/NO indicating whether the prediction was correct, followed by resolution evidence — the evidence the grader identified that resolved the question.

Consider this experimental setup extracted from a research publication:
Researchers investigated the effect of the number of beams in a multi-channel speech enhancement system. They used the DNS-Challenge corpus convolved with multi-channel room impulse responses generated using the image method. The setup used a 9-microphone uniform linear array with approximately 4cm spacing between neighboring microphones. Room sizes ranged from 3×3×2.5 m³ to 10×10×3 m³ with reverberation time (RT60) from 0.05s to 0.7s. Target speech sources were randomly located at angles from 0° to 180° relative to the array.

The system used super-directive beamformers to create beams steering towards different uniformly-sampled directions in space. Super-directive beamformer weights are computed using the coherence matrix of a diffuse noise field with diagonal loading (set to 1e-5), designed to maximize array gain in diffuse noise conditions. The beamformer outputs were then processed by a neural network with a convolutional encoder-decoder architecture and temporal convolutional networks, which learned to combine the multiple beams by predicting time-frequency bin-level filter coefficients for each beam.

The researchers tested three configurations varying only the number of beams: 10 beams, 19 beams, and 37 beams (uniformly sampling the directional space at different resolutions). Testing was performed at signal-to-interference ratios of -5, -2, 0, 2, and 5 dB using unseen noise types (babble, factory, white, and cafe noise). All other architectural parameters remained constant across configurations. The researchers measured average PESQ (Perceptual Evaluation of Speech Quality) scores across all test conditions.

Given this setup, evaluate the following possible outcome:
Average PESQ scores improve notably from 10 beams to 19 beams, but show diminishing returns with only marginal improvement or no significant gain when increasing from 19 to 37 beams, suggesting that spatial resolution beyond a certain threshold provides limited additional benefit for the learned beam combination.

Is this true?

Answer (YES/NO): YES